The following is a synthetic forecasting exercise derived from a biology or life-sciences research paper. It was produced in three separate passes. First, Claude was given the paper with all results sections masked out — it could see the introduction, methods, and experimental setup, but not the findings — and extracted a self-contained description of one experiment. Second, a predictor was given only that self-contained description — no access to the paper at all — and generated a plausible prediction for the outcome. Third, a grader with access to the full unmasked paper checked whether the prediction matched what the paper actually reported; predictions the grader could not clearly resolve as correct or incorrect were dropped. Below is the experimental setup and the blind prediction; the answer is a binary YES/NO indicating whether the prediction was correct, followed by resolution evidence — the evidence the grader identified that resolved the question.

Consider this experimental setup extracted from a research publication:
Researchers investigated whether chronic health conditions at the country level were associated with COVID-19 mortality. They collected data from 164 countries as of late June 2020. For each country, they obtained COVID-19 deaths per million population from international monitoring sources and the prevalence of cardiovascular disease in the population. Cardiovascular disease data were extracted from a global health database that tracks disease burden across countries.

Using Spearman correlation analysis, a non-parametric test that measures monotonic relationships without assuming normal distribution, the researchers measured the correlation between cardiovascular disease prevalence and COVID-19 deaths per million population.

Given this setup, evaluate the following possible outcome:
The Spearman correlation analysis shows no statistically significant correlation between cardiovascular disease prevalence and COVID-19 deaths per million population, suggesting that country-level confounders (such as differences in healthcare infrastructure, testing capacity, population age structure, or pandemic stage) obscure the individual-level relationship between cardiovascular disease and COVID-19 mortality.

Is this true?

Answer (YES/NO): NO